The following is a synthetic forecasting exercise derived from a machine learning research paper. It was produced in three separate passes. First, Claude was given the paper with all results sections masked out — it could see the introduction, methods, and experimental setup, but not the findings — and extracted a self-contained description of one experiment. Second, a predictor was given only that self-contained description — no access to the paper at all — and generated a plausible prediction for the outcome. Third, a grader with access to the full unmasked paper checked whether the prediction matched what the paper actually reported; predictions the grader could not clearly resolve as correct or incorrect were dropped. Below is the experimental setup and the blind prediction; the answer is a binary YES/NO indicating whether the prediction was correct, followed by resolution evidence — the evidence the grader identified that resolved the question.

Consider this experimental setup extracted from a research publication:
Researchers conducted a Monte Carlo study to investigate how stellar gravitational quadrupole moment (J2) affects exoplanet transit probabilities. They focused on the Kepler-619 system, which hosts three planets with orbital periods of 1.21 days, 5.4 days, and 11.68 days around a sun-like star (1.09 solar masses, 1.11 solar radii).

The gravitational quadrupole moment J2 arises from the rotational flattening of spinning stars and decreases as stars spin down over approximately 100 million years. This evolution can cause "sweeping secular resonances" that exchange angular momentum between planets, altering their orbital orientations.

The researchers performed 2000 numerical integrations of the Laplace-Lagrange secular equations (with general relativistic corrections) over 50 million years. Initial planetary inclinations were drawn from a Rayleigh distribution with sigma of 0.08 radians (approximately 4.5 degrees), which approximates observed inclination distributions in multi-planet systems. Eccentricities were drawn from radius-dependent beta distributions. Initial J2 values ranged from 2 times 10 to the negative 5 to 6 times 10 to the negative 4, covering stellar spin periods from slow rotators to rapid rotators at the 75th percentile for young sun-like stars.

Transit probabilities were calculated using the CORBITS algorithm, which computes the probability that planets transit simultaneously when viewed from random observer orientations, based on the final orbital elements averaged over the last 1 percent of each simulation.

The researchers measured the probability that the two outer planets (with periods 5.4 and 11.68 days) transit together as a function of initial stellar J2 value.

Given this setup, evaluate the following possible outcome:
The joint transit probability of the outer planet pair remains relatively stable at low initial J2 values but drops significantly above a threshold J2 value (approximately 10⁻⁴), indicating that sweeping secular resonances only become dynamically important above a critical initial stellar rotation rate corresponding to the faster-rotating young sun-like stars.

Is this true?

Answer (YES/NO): NO